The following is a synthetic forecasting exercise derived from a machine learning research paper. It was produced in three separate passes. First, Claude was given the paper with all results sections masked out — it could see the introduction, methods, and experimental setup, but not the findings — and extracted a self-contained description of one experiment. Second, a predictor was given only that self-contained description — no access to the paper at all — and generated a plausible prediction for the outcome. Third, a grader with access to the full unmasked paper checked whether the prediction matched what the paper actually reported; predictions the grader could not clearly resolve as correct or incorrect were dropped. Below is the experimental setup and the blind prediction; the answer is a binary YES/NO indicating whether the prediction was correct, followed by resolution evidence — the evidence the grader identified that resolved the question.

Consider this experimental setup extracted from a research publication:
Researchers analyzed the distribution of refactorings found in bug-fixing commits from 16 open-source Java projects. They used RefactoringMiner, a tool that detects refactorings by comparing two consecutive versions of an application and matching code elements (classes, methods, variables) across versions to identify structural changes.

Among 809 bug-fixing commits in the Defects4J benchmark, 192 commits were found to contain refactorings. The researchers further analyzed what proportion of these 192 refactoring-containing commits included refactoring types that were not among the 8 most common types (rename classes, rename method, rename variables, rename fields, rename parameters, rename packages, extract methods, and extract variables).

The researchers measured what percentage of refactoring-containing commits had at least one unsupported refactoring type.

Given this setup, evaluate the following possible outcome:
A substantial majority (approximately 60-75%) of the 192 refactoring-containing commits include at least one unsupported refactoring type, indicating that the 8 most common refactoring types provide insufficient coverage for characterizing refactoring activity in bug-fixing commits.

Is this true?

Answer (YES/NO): NO